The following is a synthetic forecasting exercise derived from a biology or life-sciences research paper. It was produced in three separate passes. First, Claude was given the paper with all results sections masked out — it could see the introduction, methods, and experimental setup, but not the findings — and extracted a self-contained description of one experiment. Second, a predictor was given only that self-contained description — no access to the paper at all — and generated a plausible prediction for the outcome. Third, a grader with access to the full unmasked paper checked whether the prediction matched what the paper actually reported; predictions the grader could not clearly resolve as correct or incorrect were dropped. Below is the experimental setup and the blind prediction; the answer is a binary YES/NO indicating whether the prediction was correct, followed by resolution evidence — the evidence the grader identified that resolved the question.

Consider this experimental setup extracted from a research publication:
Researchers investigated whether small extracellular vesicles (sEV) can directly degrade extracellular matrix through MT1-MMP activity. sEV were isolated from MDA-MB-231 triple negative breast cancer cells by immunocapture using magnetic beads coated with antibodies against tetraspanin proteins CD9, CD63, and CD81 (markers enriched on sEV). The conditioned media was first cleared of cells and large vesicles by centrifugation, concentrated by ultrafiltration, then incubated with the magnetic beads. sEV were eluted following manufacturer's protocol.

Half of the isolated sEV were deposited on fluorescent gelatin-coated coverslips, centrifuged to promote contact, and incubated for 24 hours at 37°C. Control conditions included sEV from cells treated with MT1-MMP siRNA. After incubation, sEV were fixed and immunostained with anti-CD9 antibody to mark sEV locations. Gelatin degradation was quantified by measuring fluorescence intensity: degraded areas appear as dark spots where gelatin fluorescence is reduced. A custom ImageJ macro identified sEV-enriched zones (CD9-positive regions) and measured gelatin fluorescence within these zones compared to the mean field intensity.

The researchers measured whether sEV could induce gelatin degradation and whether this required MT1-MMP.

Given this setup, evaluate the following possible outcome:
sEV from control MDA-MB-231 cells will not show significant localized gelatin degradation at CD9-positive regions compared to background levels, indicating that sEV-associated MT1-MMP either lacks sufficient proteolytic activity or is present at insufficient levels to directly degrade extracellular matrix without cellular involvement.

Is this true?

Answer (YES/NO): NO